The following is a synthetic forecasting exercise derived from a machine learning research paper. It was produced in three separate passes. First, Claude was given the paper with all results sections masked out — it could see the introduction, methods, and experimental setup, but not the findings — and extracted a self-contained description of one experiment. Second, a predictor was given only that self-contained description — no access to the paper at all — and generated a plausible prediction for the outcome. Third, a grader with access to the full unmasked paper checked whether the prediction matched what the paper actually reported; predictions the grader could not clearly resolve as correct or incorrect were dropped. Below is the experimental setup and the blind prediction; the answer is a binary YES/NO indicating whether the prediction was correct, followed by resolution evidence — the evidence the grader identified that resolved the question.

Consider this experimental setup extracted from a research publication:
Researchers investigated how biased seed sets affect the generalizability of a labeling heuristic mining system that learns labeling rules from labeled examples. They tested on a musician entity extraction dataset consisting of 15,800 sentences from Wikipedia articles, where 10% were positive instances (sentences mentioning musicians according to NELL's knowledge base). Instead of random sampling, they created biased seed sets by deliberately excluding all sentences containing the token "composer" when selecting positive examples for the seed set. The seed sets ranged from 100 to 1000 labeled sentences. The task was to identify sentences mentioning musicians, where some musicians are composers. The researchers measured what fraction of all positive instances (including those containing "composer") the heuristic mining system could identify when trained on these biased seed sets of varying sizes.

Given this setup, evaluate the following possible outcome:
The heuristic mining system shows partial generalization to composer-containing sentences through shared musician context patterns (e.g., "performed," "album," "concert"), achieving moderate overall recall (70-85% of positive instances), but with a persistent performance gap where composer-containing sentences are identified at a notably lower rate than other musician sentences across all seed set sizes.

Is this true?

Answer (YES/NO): NO